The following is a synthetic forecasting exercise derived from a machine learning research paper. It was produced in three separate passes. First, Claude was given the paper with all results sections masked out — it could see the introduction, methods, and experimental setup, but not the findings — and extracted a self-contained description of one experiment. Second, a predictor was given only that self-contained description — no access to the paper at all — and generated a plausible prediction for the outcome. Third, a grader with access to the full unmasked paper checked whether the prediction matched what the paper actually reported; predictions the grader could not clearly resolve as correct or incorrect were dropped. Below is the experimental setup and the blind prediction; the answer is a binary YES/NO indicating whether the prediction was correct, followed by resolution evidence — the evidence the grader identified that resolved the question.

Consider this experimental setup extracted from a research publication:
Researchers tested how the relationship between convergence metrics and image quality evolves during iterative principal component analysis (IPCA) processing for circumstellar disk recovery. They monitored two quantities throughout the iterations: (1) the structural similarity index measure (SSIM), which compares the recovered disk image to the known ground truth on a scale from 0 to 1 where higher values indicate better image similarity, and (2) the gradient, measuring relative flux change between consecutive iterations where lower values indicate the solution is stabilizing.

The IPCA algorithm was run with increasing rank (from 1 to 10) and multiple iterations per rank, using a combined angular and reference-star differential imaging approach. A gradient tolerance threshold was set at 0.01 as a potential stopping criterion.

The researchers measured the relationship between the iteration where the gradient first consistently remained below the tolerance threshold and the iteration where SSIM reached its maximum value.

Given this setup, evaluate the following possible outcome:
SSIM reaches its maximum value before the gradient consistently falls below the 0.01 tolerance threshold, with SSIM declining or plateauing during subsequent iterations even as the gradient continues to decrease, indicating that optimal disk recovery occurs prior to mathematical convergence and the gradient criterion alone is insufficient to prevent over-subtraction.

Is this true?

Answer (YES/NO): NO